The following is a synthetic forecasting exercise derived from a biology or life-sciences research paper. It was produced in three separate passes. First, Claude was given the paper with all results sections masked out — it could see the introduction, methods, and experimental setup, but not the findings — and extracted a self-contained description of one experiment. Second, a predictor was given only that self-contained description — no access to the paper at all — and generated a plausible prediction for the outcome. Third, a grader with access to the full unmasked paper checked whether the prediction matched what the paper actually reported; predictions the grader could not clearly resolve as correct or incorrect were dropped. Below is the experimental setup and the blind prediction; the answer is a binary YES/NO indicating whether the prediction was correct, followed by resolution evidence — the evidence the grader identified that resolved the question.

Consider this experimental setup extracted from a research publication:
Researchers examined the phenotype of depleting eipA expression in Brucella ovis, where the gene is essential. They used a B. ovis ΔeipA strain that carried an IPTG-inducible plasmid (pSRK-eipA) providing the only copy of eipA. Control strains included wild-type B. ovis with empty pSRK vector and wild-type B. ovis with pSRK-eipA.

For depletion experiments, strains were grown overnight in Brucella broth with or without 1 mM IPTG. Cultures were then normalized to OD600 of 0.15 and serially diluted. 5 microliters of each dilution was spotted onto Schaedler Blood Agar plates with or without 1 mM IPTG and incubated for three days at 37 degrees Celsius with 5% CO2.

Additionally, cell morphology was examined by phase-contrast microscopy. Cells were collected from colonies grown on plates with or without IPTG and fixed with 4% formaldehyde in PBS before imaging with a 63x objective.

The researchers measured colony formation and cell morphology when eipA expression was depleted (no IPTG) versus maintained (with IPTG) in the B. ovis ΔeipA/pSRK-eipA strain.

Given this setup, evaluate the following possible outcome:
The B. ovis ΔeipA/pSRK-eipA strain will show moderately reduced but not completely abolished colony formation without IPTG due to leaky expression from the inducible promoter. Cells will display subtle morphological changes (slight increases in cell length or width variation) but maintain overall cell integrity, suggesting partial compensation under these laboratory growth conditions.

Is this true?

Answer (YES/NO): NO